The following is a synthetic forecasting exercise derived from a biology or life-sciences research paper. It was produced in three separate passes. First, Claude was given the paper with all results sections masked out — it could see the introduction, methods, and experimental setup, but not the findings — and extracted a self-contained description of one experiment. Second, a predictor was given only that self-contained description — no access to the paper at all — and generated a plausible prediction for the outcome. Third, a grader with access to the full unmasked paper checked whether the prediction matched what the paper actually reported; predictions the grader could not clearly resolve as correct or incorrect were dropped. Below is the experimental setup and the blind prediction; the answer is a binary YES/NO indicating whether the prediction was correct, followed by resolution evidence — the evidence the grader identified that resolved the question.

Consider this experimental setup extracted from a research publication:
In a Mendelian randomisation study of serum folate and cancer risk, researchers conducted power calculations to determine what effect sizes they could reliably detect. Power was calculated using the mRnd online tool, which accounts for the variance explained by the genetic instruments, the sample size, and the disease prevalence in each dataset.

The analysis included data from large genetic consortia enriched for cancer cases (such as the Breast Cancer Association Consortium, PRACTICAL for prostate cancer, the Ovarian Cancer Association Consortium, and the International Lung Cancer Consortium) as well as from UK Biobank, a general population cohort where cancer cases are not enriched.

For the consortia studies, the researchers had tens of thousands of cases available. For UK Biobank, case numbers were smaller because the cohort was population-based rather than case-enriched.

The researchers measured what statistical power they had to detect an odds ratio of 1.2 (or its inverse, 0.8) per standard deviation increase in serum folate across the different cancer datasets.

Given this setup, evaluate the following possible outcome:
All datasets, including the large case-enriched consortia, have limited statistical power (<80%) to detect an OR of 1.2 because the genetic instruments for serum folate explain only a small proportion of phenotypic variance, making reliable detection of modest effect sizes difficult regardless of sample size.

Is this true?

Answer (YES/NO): NO